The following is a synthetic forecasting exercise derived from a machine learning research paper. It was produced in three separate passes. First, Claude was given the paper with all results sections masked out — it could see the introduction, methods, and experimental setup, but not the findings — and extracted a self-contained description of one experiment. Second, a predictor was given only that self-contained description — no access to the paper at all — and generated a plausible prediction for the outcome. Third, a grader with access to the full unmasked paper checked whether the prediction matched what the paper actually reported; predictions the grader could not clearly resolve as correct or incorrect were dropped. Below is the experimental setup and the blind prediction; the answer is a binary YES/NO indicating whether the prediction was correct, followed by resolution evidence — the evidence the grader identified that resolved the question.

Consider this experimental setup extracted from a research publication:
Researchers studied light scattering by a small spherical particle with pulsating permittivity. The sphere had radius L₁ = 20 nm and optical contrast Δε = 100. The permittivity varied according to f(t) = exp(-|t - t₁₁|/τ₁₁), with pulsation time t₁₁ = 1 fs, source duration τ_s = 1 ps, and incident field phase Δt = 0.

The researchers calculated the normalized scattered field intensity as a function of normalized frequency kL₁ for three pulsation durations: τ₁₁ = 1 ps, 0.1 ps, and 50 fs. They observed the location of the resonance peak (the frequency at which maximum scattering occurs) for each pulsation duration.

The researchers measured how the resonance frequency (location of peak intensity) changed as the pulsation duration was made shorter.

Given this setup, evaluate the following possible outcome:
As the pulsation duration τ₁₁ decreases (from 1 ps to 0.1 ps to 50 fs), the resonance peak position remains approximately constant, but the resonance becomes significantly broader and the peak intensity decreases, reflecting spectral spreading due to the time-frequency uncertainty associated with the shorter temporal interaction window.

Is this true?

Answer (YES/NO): NO